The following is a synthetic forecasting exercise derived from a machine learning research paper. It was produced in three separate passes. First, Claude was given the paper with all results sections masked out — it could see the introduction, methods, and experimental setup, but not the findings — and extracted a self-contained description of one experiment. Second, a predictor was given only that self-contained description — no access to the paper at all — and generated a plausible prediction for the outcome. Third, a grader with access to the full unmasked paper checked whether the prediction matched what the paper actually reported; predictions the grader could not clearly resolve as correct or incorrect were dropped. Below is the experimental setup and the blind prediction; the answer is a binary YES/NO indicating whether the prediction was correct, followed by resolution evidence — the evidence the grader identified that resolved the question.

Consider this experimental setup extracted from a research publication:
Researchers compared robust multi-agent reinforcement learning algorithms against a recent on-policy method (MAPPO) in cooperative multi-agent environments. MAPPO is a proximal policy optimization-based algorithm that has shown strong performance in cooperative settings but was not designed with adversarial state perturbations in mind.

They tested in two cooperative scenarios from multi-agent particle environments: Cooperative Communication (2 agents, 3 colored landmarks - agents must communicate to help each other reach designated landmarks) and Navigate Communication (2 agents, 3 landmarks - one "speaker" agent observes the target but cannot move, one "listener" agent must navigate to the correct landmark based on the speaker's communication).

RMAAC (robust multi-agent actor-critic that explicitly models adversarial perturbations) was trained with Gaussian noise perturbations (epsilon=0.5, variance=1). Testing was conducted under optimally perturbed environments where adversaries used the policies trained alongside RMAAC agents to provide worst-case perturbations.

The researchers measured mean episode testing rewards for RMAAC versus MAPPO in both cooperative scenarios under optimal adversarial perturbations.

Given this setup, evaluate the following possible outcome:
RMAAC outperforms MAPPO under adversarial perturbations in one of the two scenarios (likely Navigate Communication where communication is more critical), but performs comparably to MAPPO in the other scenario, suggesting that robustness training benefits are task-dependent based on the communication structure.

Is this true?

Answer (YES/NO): NO